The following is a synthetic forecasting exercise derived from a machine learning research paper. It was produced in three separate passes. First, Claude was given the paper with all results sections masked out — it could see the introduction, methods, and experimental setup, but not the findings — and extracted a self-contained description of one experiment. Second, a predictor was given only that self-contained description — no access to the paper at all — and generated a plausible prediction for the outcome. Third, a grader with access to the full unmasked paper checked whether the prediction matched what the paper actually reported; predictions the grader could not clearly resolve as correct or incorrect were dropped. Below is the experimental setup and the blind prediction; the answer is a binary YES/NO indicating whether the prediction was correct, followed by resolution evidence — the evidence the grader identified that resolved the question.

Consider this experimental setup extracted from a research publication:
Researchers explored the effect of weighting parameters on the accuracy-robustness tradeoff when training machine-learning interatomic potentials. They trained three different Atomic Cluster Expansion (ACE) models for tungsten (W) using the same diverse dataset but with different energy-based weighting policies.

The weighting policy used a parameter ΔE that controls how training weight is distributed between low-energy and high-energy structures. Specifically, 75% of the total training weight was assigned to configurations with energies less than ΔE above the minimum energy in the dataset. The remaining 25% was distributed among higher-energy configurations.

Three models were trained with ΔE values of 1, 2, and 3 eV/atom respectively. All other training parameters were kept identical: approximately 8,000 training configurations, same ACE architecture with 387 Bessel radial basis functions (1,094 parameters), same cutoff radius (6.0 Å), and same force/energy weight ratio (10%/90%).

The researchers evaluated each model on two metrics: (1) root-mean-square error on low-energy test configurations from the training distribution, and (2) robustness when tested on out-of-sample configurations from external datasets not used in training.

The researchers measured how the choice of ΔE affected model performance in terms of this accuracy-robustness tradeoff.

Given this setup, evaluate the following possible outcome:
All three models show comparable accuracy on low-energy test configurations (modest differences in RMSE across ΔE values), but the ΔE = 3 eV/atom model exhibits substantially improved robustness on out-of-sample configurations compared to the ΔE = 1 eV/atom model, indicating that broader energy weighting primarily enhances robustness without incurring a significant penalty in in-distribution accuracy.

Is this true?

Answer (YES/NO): NO